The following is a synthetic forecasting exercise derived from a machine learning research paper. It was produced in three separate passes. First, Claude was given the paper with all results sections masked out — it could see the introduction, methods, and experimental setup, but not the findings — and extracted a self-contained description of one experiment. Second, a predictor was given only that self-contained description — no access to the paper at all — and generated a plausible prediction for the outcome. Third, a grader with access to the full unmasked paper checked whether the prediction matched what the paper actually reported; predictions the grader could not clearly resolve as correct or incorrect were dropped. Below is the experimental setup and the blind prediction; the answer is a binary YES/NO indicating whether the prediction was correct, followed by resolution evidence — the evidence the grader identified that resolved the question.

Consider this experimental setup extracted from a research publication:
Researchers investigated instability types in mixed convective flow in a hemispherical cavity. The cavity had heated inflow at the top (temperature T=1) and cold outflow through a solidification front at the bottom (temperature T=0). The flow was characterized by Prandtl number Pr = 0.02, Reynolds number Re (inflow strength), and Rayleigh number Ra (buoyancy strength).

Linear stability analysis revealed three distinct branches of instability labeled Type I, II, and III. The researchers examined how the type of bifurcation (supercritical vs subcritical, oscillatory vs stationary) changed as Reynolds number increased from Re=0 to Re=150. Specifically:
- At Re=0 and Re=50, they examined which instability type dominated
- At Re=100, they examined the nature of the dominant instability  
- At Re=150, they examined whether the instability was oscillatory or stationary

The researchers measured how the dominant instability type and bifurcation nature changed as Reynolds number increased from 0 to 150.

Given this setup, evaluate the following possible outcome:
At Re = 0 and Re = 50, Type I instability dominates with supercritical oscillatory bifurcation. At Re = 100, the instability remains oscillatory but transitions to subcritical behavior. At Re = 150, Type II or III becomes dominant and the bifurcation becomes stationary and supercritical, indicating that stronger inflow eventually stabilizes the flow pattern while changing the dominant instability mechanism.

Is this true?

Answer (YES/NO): NO